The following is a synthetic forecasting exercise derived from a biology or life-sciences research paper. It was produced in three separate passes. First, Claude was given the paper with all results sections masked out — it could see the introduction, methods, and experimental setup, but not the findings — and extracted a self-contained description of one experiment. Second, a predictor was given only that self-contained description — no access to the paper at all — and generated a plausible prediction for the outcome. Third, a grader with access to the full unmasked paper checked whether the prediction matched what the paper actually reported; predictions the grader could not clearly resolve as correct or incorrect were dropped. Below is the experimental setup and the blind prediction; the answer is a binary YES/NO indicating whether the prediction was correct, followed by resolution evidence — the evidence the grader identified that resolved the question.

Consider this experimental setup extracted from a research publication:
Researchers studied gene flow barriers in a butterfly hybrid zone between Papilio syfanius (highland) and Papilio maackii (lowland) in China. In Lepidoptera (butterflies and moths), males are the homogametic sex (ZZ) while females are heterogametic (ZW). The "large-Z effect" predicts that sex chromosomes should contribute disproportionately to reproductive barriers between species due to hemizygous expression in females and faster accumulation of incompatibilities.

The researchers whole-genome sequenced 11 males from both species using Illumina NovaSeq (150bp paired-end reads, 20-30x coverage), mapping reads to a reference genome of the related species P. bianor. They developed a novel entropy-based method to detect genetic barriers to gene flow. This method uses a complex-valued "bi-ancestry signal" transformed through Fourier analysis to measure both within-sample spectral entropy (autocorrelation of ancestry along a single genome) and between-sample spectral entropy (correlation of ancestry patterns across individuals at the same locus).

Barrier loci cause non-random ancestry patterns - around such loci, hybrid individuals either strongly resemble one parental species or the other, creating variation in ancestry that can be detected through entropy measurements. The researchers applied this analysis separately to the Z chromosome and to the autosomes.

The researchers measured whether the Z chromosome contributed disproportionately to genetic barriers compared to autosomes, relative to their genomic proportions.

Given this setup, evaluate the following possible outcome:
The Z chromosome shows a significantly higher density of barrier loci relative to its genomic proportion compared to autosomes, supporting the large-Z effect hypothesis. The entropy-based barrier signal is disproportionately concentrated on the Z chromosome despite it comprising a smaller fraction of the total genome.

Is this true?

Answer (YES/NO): YES